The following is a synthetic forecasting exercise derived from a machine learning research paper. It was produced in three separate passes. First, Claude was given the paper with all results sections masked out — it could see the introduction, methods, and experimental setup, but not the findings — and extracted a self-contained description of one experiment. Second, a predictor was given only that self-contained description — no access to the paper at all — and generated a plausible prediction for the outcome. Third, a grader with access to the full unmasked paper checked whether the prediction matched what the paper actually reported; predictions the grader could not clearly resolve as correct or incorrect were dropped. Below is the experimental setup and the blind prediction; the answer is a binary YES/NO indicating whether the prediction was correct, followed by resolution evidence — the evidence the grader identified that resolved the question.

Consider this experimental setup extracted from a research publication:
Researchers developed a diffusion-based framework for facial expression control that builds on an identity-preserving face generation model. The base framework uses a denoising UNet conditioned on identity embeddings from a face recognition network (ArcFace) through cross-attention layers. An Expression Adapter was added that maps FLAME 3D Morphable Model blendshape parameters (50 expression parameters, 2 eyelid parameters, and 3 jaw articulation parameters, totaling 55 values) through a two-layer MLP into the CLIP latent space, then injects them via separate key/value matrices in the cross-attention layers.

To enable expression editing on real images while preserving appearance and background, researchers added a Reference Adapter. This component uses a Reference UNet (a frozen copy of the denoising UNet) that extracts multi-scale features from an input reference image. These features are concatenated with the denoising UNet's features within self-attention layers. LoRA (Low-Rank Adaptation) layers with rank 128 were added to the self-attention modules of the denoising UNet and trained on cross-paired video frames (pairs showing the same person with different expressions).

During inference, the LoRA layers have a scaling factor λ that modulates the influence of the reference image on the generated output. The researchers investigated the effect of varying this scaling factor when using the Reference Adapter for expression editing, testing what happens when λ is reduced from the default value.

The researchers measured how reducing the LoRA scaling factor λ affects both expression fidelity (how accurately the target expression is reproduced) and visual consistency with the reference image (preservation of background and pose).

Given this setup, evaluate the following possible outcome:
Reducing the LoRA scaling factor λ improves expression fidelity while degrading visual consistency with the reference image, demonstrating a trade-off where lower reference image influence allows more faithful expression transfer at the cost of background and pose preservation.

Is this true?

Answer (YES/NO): YES